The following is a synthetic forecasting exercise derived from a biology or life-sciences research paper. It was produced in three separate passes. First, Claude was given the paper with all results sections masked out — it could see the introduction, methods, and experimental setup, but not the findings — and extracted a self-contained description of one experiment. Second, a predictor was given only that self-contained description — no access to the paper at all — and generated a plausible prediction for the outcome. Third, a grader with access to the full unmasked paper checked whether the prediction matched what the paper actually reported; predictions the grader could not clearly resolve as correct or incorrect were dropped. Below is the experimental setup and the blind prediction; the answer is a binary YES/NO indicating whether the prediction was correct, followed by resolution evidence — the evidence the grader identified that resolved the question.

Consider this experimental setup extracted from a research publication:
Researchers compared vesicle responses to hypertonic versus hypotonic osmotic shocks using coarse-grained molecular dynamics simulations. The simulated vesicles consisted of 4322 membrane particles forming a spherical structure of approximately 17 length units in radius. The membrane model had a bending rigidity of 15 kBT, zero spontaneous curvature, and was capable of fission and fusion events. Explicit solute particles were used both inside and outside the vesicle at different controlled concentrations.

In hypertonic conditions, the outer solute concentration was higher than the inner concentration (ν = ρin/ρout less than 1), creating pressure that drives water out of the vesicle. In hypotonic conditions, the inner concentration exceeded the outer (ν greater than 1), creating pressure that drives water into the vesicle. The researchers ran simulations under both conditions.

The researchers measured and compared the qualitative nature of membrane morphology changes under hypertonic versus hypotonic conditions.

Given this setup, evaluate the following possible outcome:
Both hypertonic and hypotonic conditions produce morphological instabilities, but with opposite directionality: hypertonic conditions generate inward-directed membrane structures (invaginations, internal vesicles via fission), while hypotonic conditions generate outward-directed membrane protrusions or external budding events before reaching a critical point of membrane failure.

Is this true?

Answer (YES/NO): NO